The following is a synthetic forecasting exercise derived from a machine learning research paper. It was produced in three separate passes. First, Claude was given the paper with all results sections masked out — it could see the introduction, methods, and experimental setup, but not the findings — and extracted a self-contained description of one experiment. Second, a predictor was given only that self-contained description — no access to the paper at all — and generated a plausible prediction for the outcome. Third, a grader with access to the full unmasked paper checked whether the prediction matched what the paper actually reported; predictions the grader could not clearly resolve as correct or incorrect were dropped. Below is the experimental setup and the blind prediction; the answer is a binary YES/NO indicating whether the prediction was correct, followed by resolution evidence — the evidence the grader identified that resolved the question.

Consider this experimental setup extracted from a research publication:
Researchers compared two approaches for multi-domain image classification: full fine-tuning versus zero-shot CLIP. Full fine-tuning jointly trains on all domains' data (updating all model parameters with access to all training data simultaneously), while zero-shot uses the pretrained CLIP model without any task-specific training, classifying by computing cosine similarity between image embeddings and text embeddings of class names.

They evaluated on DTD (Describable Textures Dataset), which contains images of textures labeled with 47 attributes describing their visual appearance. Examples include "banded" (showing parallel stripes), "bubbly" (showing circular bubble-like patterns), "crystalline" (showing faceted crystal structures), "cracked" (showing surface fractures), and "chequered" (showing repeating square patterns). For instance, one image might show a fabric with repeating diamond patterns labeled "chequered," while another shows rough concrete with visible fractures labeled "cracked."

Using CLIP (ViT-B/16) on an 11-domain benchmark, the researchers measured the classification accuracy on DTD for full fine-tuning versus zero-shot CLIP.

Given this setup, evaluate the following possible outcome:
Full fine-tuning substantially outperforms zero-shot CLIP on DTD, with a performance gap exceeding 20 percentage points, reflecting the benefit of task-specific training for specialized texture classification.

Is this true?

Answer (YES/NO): YES